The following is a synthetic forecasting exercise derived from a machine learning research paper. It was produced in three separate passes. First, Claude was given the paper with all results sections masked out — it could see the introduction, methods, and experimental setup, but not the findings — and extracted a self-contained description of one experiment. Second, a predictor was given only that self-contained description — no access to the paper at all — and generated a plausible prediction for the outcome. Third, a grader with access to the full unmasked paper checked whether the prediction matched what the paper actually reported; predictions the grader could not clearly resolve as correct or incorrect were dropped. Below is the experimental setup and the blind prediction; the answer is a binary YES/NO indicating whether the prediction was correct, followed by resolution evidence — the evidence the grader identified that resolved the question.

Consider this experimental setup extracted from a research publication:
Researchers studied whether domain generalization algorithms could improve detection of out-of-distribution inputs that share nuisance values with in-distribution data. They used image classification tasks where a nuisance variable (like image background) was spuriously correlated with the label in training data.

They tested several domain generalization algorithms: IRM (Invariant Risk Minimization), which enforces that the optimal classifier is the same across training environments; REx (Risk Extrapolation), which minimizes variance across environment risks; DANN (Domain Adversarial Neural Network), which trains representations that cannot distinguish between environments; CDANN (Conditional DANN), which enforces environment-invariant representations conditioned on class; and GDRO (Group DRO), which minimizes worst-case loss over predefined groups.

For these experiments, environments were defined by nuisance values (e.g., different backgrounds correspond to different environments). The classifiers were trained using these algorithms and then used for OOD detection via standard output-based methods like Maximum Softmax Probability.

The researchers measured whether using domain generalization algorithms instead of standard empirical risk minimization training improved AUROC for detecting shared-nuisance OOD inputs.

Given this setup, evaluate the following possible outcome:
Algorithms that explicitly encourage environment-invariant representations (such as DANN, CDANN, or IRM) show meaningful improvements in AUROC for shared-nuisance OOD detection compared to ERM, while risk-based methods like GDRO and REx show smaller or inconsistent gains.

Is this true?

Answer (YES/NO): NO